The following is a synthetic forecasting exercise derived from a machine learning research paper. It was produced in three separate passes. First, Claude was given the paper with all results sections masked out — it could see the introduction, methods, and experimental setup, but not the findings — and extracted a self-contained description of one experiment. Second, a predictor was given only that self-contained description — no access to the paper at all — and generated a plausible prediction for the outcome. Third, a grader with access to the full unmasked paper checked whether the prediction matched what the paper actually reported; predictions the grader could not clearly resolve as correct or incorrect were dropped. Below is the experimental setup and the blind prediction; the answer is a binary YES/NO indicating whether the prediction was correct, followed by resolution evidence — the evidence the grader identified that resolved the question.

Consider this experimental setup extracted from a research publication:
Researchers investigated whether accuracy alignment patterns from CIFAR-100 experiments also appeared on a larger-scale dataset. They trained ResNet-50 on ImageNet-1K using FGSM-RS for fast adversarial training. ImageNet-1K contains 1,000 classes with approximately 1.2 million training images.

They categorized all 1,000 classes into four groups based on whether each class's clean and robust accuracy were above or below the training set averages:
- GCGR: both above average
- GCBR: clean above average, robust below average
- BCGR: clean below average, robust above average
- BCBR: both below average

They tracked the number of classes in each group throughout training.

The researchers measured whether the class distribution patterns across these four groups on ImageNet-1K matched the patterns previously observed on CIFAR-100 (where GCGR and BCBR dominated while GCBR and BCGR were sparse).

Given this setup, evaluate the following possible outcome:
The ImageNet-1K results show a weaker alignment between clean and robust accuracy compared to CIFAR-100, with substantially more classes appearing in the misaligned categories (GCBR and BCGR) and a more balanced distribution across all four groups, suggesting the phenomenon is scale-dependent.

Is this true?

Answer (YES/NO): NO